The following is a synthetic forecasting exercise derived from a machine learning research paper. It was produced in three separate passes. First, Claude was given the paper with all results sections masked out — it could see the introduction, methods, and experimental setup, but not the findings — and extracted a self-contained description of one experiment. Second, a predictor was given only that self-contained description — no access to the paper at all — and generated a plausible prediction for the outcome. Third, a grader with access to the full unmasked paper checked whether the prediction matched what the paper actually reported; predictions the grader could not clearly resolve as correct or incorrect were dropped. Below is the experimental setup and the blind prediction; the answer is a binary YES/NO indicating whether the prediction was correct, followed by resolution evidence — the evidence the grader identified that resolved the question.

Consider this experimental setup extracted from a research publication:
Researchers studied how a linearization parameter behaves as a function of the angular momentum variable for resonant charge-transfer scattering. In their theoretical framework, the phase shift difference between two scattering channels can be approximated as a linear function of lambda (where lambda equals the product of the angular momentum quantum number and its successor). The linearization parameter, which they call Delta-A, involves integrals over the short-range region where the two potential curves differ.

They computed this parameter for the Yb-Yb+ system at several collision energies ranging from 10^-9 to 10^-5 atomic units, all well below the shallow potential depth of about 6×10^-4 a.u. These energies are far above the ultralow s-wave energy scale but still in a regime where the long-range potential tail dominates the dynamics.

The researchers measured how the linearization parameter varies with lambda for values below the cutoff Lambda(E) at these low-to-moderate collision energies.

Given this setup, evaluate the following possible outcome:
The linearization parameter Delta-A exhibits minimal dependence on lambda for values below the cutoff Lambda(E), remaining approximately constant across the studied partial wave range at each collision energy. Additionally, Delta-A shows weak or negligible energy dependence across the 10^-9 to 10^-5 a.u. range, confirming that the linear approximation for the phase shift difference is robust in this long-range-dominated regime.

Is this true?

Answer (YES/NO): YES